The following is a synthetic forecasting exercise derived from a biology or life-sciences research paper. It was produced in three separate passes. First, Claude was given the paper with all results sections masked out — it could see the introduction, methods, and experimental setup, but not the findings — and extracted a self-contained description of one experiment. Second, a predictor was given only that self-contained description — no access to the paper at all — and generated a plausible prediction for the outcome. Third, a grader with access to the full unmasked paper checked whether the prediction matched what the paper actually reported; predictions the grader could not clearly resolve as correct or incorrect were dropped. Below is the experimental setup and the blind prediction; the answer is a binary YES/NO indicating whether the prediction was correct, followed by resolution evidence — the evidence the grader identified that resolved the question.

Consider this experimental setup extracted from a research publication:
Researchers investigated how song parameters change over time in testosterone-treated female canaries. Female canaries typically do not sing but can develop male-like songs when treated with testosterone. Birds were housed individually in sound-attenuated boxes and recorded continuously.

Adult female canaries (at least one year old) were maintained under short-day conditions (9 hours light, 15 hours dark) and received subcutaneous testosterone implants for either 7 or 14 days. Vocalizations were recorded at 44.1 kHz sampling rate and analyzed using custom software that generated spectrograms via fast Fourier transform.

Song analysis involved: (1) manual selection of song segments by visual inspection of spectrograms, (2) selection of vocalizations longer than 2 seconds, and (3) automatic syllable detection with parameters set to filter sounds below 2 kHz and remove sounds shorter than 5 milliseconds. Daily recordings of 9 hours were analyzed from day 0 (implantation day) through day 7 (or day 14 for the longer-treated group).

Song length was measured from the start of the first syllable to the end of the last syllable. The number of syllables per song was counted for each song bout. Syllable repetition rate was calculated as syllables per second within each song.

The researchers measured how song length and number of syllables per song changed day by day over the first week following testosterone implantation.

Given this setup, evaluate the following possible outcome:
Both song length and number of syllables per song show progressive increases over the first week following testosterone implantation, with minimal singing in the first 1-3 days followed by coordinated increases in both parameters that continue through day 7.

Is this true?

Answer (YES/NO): YES